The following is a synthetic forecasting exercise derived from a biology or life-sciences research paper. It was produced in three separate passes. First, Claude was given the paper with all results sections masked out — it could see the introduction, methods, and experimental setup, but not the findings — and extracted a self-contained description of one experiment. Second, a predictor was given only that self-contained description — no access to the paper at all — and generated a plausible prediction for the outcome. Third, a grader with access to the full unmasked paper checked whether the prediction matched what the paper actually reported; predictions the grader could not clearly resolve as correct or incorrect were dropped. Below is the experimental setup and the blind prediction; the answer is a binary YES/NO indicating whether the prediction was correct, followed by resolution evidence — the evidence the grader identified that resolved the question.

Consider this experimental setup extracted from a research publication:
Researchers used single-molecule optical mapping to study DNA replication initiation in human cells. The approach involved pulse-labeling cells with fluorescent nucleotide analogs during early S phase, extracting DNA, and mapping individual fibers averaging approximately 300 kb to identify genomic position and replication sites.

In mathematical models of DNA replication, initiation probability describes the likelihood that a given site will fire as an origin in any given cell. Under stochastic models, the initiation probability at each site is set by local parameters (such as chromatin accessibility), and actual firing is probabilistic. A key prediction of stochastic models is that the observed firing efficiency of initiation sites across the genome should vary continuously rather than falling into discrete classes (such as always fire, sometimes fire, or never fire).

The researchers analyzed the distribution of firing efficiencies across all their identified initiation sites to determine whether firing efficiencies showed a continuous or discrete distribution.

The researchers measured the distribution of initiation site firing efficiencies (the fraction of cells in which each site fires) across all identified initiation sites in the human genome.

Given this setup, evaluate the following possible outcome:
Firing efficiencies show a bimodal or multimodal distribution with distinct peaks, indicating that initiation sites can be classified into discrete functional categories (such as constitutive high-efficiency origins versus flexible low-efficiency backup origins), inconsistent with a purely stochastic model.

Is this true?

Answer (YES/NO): NO